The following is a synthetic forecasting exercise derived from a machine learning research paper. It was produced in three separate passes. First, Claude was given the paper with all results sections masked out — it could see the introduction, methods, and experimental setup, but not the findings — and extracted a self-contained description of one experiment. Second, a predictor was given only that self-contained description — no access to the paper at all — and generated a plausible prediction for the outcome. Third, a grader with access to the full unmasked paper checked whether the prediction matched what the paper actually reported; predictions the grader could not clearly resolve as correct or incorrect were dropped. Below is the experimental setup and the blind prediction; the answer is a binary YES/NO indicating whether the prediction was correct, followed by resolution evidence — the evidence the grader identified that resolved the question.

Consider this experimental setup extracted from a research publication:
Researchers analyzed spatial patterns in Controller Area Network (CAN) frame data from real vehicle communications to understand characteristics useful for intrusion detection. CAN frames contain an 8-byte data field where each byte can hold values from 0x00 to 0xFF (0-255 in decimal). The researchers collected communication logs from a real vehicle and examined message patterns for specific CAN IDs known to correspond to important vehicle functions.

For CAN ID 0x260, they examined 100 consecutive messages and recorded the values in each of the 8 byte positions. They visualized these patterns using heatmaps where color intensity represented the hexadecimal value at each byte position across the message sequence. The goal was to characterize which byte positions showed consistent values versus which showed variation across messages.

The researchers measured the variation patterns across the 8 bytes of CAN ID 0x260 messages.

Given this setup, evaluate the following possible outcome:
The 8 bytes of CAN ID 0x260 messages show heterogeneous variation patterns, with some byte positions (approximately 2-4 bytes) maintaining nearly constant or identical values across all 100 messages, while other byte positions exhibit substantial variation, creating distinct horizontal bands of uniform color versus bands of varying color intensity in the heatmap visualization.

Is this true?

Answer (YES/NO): NO